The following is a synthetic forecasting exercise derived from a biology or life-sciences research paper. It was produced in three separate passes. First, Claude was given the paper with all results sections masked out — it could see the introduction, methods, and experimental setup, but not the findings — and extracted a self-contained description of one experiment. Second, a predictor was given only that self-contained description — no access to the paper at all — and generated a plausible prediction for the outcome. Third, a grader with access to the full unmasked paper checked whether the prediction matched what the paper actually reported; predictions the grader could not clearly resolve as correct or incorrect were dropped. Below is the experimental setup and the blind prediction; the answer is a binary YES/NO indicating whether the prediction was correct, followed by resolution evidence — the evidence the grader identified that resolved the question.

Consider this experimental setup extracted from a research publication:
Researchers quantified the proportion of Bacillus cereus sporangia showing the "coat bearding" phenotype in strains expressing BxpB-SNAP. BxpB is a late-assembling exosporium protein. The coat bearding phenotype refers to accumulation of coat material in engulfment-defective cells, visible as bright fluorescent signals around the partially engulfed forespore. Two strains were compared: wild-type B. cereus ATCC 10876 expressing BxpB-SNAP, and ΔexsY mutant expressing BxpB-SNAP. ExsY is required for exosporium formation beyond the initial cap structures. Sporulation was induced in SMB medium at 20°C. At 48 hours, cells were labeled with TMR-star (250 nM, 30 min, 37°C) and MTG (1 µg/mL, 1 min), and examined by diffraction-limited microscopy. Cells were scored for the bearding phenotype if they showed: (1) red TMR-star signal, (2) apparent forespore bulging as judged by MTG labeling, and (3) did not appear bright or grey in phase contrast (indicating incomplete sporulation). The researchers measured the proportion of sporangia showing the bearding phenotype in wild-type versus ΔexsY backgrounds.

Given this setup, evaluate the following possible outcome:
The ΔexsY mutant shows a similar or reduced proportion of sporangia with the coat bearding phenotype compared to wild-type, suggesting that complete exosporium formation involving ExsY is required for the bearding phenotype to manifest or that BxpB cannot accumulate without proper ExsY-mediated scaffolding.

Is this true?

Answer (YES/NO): YES